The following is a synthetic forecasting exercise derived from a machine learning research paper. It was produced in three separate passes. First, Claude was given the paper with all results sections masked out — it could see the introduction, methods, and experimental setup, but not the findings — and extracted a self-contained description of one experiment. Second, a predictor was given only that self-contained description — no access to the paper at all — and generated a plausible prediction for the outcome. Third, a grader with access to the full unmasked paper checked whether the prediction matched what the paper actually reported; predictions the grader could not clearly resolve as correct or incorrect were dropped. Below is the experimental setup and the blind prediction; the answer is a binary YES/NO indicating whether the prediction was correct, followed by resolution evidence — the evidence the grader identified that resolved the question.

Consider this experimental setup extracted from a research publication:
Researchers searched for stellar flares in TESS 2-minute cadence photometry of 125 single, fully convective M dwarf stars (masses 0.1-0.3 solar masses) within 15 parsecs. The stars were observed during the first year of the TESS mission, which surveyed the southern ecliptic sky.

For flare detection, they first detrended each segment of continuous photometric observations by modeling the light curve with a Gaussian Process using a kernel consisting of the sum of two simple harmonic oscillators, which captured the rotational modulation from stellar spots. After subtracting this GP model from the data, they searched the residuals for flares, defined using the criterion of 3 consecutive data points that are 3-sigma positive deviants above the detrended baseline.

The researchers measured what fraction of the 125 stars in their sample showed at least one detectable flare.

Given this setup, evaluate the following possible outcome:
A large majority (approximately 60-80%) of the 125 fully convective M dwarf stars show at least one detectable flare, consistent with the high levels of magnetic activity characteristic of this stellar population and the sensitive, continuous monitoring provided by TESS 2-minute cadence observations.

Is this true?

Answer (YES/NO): YES